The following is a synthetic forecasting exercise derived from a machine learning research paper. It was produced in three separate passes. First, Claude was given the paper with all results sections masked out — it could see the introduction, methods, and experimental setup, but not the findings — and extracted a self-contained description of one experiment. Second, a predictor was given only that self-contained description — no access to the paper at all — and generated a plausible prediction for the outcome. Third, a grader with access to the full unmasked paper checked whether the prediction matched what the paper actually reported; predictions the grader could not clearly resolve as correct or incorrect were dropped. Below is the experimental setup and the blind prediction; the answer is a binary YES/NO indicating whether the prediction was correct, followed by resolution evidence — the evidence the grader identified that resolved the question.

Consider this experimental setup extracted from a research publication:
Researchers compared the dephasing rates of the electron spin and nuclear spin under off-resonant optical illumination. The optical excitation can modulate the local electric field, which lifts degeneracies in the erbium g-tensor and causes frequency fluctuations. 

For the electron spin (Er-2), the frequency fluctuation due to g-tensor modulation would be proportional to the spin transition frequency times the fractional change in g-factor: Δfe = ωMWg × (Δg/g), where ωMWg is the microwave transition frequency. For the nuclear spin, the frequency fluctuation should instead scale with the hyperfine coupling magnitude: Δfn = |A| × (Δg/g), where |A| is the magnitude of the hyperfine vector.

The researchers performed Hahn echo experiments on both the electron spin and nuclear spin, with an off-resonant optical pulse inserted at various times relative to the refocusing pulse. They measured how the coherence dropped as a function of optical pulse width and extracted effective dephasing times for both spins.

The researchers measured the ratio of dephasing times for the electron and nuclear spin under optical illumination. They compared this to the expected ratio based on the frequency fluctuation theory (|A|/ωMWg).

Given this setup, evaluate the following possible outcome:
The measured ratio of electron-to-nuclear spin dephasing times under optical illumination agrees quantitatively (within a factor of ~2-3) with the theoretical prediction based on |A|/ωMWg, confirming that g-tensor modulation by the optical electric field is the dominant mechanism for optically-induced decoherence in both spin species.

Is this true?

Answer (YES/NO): YES